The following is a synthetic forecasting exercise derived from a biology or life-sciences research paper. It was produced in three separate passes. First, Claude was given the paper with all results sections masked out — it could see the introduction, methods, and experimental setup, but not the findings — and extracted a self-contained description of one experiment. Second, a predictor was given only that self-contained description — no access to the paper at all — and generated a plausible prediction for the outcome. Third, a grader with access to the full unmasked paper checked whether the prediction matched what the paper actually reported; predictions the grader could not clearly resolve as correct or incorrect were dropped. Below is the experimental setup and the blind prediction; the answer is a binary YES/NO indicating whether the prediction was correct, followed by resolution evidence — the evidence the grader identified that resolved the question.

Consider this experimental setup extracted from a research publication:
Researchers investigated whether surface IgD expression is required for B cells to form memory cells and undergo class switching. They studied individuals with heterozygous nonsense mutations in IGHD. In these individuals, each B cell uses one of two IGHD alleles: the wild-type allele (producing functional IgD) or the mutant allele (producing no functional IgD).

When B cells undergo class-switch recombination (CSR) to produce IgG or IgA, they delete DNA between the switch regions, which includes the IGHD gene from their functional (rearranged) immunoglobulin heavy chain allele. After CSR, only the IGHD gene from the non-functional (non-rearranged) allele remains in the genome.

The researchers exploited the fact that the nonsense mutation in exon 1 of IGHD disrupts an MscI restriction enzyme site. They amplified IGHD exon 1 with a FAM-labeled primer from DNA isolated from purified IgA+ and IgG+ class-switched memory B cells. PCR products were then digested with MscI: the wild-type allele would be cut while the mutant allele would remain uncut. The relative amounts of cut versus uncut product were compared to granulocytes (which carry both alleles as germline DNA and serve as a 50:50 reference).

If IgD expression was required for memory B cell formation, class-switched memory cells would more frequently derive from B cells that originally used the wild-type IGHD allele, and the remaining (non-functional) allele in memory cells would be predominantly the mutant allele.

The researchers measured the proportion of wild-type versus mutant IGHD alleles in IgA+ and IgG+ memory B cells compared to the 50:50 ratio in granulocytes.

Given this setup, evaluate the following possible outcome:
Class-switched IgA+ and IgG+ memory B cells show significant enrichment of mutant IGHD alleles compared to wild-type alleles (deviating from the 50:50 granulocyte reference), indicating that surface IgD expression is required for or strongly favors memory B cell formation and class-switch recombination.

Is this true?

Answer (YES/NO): NO